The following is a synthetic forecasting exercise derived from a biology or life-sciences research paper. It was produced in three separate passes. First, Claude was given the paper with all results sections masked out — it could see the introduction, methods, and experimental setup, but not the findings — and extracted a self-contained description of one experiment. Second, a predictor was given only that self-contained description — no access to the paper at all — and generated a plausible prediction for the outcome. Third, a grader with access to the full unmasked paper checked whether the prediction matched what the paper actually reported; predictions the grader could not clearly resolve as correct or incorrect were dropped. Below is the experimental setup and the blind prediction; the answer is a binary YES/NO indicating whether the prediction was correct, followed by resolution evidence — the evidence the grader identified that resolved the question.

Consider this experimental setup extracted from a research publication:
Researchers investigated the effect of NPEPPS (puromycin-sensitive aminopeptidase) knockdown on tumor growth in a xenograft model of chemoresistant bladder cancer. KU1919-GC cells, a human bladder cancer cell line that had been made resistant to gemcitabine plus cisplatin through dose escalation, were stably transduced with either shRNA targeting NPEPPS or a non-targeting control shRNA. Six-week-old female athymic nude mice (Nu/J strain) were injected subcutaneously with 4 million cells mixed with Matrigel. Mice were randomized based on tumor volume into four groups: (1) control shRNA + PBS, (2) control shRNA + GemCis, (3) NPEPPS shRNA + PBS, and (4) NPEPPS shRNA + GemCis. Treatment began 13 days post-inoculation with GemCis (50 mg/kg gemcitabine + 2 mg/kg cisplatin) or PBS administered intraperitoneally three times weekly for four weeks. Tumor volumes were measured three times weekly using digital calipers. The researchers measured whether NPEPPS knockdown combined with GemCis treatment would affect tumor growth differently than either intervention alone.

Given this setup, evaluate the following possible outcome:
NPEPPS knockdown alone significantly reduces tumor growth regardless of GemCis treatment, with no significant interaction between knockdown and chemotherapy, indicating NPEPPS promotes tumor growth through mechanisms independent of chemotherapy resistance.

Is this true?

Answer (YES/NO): NO